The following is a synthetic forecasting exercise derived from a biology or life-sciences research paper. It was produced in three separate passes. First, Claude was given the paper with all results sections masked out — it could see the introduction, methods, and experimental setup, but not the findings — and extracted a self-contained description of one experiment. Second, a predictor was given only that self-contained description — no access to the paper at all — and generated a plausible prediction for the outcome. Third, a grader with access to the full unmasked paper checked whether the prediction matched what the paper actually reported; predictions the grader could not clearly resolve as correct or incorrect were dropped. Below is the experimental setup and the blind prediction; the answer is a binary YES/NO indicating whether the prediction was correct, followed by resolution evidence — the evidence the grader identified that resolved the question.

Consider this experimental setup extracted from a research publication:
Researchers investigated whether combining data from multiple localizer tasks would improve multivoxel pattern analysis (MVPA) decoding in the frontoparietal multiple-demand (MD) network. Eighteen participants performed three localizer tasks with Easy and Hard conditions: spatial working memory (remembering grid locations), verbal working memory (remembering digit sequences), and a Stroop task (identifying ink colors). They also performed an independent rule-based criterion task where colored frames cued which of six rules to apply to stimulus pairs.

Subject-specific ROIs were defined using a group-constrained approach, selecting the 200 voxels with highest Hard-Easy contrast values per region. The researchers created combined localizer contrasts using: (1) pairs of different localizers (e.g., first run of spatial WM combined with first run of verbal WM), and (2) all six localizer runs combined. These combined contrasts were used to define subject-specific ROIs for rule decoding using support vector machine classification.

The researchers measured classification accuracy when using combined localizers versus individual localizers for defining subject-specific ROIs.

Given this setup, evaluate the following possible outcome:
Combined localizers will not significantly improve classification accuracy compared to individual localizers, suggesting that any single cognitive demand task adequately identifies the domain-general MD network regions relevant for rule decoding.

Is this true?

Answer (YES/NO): YES